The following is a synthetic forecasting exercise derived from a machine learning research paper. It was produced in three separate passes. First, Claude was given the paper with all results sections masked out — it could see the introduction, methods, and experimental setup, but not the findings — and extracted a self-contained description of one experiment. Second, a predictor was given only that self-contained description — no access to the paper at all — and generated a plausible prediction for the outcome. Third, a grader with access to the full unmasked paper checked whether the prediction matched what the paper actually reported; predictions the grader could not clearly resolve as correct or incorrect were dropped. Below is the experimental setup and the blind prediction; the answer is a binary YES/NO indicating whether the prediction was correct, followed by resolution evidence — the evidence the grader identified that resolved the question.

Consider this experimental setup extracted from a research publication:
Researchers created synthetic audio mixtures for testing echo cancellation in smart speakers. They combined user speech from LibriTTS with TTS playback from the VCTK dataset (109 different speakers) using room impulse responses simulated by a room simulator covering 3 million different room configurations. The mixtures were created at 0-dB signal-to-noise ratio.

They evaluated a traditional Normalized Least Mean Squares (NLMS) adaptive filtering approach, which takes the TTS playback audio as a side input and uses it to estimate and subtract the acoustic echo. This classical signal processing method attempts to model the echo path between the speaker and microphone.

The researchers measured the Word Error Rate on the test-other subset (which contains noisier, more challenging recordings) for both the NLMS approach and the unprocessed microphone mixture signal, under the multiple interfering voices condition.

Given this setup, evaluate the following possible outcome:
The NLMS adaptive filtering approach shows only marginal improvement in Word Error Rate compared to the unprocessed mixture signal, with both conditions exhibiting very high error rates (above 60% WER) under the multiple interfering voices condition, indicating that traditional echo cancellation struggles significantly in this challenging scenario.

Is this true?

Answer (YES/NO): NO